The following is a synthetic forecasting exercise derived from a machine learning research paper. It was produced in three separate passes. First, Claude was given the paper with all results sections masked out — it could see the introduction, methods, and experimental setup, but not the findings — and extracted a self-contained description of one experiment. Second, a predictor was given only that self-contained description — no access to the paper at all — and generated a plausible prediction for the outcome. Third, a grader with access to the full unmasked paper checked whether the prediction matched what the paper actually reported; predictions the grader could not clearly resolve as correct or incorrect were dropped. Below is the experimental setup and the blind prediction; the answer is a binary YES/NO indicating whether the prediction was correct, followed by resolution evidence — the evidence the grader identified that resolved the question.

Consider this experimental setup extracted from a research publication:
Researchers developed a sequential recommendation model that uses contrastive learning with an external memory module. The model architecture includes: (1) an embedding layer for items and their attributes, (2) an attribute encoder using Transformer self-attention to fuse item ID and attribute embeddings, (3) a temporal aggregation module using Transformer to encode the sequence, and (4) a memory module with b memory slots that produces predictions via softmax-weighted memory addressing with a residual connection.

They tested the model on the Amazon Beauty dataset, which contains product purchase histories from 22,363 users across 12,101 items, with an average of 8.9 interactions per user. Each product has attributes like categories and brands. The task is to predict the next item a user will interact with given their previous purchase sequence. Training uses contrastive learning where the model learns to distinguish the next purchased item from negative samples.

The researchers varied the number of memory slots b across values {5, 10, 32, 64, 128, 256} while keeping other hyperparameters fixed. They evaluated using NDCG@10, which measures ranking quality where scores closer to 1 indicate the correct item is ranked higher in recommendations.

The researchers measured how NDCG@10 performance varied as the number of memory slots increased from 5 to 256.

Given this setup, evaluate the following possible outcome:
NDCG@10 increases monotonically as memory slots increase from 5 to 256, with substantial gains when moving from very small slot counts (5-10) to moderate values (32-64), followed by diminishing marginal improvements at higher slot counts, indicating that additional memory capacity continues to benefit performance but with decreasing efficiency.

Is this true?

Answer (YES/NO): NO